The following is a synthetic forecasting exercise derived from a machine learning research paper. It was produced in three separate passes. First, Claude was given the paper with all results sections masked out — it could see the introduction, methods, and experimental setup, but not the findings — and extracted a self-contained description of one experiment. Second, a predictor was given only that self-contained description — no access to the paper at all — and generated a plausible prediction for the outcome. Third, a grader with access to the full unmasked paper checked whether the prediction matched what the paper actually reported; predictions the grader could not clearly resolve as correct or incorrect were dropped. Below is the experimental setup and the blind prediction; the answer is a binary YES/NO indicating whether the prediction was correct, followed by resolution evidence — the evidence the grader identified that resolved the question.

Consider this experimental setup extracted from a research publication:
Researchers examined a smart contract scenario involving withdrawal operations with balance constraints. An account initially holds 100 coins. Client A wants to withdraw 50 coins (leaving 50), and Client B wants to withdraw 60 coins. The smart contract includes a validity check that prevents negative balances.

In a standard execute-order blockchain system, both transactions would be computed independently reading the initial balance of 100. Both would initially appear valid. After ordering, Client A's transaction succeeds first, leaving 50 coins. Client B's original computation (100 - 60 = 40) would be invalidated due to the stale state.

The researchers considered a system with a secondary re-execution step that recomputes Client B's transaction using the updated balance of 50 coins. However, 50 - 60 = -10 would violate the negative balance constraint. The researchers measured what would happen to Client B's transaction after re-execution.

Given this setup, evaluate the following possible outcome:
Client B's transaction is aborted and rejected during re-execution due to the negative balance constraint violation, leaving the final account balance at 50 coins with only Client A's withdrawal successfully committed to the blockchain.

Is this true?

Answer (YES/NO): YES